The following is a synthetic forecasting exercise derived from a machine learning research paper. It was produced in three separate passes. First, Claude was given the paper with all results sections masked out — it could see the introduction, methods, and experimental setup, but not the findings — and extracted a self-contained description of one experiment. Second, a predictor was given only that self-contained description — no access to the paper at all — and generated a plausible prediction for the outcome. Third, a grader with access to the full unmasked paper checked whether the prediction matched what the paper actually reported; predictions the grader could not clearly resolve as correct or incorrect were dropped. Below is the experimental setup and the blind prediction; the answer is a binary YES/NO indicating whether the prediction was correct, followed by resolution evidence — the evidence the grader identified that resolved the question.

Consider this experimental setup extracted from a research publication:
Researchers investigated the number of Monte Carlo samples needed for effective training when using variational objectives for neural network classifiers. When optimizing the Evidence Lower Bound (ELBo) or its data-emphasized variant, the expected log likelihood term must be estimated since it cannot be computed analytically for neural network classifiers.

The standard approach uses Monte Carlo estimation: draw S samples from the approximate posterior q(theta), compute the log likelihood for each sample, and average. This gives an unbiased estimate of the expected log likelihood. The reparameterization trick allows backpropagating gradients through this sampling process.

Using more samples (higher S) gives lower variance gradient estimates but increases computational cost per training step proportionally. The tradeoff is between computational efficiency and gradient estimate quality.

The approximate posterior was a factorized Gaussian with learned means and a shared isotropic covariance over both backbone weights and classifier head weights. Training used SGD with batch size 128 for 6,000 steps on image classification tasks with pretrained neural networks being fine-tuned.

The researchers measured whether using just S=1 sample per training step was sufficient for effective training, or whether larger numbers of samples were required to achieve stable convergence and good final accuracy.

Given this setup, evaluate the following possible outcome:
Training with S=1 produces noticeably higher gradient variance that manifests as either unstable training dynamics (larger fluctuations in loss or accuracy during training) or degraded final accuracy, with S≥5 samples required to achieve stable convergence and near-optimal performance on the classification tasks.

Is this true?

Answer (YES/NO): NO